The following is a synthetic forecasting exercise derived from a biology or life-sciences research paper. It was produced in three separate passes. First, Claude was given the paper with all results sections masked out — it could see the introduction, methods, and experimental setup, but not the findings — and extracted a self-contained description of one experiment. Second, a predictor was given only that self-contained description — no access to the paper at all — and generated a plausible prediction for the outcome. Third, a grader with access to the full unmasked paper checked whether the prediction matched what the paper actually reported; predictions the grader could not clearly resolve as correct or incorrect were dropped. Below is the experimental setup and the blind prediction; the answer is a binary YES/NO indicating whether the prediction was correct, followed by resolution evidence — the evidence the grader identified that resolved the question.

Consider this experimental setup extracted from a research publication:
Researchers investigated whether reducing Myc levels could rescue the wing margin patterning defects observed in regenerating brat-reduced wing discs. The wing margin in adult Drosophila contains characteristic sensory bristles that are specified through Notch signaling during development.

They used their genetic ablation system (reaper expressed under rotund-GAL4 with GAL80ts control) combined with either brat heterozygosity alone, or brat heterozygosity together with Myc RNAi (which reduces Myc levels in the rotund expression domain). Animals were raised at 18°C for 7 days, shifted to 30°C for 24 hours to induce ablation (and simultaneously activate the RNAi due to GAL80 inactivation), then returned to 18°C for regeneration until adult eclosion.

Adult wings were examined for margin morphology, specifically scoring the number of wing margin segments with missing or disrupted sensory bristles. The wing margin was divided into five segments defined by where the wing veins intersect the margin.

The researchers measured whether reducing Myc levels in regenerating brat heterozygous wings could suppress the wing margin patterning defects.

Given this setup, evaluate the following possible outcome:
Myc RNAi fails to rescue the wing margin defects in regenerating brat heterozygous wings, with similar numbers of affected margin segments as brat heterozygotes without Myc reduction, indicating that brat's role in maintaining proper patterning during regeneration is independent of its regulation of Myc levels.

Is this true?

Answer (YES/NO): NO